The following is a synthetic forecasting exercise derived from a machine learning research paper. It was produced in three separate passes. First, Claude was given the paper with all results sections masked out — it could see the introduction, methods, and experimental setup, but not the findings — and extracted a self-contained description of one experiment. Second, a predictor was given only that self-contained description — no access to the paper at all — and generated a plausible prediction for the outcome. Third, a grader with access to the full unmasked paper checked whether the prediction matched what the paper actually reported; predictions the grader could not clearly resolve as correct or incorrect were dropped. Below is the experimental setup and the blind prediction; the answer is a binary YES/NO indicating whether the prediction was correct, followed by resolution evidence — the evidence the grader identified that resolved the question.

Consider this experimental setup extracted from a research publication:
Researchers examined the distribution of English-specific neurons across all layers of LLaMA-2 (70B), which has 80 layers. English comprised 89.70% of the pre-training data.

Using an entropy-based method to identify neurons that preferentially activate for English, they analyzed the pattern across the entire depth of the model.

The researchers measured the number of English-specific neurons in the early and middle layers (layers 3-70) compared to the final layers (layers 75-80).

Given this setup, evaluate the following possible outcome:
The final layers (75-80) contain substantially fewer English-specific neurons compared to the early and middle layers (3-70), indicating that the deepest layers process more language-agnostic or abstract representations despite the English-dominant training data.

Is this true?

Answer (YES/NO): NO